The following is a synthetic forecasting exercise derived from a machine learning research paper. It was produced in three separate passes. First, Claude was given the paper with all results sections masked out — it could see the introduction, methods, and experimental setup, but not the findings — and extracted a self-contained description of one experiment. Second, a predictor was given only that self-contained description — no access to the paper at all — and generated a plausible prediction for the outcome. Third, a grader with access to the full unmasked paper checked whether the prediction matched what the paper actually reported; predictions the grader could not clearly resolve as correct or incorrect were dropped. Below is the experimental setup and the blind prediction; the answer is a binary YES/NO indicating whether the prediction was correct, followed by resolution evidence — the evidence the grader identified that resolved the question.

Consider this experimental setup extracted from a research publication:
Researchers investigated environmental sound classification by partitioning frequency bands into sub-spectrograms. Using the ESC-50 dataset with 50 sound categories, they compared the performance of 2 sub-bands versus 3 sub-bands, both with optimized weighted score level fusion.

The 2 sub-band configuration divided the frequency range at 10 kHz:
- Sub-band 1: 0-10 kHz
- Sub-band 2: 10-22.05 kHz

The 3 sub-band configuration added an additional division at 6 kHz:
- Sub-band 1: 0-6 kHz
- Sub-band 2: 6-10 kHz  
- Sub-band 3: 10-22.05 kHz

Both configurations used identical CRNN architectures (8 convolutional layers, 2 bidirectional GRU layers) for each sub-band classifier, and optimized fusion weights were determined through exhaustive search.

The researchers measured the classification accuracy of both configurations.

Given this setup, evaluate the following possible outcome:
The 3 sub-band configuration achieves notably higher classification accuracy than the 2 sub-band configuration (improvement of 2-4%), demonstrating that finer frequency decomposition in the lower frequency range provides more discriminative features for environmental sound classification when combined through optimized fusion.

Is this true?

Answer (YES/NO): NO